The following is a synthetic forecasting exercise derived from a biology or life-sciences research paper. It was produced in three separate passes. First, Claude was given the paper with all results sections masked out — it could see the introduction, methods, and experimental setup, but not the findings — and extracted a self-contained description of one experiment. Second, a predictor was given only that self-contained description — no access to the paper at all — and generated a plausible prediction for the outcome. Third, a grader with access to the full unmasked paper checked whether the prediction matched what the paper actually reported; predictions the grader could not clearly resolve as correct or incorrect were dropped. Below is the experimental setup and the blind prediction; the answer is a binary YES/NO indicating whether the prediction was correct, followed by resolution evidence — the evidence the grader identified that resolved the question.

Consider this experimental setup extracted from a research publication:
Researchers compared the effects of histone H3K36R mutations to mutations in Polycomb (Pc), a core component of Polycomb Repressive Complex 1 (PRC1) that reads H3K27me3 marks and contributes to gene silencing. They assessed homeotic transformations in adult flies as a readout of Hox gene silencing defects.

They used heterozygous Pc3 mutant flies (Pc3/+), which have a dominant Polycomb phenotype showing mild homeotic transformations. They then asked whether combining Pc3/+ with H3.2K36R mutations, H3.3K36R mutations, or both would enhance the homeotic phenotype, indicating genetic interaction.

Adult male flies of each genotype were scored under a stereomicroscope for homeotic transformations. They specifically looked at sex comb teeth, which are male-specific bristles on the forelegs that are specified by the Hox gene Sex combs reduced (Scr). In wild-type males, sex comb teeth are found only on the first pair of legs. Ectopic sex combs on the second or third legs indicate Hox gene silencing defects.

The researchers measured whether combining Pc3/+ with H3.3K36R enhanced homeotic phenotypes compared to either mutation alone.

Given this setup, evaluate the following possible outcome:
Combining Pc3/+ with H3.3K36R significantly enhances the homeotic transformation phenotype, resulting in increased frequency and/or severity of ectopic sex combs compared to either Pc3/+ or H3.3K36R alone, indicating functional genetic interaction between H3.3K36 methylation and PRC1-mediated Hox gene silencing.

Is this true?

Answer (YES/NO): YES